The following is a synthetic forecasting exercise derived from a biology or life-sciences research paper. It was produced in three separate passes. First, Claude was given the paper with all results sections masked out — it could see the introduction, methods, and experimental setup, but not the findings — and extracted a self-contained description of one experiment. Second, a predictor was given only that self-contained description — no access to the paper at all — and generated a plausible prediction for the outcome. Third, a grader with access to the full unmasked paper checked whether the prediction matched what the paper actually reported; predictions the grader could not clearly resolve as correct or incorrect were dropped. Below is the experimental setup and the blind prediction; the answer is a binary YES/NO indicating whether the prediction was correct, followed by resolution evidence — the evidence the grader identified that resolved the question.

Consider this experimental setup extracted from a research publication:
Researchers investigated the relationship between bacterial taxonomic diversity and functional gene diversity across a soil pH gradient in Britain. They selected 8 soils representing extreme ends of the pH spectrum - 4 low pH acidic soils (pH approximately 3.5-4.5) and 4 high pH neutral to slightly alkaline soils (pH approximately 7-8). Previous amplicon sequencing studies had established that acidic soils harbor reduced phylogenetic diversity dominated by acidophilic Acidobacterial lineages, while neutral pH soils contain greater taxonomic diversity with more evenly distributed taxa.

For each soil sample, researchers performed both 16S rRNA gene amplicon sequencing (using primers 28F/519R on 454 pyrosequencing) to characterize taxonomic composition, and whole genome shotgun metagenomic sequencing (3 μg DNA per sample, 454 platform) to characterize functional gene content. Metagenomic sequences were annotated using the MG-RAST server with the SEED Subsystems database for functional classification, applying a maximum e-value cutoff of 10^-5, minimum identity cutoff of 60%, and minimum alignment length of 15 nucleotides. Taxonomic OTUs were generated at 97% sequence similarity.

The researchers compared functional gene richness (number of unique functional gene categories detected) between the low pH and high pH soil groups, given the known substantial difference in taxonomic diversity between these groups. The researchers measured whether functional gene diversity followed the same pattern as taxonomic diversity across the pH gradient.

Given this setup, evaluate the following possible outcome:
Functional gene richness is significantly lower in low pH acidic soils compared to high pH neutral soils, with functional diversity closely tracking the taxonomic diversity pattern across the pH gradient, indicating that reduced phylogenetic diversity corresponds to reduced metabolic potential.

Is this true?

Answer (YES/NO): NO